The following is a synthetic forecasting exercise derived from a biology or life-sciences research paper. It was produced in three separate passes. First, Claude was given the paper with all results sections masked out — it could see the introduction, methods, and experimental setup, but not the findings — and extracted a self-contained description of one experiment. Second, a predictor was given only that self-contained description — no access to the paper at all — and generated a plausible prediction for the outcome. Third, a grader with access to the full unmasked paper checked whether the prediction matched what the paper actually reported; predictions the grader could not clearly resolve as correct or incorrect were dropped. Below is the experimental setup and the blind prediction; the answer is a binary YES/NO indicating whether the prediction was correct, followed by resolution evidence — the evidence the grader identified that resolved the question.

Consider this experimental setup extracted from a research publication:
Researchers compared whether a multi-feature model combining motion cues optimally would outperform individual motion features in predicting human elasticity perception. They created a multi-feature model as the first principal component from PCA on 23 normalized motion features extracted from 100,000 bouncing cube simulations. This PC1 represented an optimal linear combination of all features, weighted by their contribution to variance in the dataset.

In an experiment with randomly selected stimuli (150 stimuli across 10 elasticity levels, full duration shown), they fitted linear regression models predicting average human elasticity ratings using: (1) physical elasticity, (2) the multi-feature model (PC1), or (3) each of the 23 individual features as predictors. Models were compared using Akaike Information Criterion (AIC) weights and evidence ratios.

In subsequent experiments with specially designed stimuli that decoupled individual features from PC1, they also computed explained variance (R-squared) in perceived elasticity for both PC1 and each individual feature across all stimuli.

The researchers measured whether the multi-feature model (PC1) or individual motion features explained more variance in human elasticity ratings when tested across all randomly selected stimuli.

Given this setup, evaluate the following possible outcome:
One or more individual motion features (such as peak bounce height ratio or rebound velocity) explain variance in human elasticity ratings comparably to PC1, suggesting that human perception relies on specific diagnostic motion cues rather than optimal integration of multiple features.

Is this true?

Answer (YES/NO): NO